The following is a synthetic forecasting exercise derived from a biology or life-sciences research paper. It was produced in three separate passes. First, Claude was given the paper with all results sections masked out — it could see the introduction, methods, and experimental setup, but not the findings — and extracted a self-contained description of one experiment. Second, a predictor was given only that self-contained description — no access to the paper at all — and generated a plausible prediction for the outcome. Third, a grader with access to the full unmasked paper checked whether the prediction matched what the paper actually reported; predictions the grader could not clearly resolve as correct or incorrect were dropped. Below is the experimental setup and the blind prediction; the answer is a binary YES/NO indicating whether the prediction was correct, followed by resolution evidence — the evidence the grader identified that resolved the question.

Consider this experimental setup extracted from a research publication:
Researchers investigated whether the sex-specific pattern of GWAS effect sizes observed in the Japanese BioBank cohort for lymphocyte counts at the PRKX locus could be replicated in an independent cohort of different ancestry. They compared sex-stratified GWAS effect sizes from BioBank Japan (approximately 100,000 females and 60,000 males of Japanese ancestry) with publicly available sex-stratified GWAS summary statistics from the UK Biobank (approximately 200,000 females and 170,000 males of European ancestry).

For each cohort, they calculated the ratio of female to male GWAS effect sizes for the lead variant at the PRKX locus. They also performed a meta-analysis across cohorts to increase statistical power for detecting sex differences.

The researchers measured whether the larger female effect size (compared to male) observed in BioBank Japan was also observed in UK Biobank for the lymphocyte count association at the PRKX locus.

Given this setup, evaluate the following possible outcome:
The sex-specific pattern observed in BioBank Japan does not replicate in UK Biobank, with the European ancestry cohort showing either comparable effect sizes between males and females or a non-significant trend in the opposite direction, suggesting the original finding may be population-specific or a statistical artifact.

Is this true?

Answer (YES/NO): NO